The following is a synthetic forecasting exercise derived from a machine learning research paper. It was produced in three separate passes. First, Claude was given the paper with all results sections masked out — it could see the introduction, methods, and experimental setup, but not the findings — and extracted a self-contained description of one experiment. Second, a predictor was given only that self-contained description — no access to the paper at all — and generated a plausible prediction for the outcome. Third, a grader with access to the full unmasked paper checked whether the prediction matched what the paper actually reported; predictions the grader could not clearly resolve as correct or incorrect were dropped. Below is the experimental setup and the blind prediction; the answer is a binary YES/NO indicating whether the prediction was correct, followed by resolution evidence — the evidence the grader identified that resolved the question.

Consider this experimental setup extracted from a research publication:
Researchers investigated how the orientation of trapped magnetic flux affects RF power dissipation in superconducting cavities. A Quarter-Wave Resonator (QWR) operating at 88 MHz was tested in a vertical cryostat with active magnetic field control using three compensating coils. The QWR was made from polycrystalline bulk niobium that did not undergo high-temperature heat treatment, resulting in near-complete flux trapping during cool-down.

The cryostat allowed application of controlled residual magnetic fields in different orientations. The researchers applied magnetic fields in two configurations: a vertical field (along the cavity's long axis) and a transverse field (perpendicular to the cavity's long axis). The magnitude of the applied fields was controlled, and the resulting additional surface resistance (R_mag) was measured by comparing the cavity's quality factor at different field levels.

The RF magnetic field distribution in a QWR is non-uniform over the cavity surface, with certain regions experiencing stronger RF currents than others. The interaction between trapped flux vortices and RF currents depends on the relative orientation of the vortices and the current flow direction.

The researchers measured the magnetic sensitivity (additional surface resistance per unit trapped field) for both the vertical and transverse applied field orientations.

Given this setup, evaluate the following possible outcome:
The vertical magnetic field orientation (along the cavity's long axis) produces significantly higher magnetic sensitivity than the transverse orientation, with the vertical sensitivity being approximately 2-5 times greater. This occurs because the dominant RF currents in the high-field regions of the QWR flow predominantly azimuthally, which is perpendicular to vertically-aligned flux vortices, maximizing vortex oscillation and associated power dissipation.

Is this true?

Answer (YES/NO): NO